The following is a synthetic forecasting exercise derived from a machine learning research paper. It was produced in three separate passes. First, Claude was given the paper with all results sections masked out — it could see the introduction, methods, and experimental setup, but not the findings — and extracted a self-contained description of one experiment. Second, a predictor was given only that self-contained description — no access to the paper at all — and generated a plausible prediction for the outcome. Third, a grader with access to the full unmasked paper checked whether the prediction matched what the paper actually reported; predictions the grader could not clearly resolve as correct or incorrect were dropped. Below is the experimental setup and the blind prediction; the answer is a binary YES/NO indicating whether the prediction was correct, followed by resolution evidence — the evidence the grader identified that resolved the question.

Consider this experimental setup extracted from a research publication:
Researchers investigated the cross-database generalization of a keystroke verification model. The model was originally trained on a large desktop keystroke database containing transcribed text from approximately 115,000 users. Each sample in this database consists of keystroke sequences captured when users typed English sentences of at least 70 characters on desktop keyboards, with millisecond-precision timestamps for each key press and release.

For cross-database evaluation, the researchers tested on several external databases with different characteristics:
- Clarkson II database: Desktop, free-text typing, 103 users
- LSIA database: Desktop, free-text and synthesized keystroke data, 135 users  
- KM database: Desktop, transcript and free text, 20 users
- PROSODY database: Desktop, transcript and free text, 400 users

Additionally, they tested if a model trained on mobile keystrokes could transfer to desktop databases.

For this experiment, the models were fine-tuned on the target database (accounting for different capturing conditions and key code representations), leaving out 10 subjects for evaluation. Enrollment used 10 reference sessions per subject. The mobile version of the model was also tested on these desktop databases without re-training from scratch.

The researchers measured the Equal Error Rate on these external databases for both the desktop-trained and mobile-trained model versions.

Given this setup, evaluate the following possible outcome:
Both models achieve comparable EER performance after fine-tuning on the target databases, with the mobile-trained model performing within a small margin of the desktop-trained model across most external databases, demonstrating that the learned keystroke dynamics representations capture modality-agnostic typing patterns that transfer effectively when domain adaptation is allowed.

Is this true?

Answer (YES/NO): NO